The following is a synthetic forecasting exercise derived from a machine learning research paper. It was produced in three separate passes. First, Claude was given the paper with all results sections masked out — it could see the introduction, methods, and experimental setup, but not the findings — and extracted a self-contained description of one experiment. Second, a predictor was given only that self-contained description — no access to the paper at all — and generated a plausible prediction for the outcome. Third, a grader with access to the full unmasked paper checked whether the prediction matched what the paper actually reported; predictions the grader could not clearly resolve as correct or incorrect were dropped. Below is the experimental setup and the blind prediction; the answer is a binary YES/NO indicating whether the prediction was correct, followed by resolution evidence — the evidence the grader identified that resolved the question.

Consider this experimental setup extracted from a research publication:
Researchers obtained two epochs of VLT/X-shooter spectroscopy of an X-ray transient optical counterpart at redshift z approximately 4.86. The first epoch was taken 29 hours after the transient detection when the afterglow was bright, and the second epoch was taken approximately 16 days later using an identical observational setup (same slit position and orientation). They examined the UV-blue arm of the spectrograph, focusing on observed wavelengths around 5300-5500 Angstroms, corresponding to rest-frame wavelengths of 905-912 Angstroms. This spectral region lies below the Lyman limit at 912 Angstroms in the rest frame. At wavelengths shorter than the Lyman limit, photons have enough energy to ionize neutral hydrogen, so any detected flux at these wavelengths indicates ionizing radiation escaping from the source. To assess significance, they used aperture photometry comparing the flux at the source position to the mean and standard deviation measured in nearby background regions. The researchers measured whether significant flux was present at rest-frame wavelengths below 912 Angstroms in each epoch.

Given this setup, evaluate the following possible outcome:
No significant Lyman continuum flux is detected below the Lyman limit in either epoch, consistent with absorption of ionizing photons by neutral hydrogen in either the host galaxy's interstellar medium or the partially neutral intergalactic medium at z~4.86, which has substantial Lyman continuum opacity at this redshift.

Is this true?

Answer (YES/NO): NO